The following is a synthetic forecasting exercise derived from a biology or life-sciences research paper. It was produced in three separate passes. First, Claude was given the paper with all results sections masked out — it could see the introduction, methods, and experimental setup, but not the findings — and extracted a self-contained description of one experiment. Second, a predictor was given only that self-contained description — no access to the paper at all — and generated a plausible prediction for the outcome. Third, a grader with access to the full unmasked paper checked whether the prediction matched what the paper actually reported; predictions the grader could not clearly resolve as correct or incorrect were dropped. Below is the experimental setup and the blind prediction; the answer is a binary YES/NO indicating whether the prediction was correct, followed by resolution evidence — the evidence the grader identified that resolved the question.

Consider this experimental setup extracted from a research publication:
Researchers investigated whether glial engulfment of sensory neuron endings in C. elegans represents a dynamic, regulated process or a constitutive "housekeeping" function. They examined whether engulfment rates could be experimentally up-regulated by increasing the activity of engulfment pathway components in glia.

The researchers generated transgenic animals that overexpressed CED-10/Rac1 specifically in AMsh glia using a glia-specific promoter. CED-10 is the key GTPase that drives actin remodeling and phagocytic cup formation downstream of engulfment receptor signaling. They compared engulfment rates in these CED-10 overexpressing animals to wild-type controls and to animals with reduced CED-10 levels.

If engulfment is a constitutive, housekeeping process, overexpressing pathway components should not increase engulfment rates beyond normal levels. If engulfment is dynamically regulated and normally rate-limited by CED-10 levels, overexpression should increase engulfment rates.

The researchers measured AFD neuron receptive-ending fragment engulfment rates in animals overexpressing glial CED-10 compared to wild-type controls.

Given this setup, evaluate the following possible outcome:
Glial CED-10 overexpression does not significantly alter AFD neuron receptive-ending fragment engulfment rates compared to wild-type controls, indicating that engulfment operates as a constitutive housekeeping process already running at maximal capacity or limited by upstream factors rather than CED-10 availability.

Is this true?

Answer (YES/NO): NO